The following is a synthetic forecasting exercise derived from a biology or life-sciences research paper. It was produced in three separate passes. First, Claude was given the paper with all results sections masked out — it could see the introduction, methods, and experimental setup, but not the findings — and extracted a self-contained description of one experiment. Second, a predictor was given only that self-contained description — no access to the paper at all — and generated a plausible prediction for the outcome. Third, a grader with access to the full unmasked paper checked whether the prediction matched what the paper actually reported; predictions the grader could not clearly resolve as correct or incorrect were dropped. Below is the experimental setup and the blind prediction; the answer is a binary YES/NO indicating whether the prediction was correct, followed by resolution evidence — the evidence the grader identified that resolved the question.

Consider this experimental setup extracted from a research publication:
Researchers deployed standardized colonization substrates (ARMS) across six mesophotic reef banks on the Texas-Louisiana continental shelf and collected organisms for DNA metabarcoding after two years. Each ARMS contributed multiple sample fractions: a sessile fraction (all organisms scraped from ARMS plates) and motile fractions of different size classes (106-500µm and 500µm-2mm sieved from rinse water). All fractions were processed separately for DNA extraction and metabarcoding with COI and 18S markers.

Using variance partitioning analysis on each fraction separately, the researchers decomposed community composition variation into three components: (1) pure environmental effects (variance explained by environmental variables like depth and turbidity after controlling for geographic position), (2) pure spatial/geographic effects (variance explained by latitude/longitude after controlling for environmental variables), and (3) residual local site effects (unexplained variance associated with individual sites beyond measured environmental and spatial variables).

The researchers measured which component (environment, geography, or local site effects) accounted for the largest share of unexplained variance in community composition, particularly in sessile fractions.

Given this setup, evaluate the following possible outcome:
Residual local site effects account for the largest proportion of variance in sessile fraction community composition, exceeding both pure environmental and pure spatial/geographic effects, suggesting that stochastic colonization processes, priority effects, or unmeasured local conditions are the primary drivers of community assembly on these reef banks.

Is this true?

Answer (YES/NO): NO